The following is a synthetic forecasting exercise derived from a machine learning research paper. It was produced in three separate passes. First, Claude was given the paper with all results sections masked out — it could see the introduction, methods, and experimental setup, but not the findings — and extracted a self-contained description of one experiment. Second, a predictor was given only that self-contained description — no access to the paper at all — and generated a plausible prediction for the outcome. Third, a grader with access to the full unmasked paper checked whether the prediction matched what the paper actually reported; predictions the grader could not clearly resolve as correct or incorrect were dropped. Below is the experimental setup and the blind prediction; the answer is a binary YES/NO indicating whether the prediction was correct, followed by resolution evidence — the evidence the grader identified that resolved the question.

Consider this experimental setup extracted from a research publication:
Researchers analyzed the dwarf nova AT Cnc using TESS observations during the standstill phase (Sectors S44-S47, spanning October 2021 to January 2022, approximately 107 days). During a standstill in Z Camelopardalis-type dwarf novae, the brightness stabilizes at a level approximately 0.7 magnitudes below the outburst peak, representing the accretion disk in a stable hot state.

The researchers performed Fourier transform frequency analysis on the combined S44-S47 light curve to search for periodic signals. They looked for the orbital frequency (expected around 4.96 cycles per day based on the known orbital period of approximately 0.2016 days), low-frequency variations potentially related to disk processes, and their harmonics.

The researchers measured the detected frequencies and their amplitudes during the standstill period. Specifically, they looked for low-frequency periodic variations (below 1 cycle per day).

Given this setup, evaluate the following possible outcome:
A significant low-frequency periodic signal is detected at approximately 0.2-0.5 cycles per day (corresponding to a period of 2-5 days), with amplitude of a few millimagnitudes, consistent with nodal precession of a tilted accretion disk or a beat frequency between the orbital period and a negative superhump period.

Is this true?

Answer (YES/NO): NO